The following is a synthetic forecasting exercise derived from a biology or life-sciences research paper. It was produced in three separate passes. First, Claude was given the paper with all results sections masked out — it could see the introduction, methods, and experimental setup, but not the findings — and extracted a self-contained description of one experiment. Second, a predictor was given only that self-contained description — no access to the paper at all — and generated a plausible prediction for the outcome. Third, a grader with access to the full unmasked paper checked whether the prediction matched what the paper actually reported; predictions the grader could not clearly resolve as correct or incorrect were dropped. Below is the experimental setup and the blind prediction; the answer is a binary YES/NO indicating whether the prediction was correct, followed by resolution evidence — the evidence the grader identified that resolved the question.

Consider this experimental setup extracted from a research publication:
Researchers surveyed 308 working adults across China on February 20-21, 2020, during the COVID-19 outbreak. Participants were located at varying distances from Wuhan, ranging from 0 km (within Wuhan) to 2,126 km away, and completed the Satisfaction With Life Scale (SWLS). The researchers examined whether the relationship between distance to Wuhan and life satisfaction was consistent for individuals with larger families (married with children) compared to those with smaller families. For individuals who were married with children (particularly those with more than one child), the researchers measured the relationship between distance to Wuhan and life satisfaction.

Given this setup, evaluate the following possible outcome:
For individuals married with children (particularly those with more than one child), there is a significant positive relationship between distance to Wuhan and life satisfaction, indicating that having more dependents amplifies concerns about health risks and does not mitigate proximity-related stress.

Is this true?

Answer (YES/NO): NO